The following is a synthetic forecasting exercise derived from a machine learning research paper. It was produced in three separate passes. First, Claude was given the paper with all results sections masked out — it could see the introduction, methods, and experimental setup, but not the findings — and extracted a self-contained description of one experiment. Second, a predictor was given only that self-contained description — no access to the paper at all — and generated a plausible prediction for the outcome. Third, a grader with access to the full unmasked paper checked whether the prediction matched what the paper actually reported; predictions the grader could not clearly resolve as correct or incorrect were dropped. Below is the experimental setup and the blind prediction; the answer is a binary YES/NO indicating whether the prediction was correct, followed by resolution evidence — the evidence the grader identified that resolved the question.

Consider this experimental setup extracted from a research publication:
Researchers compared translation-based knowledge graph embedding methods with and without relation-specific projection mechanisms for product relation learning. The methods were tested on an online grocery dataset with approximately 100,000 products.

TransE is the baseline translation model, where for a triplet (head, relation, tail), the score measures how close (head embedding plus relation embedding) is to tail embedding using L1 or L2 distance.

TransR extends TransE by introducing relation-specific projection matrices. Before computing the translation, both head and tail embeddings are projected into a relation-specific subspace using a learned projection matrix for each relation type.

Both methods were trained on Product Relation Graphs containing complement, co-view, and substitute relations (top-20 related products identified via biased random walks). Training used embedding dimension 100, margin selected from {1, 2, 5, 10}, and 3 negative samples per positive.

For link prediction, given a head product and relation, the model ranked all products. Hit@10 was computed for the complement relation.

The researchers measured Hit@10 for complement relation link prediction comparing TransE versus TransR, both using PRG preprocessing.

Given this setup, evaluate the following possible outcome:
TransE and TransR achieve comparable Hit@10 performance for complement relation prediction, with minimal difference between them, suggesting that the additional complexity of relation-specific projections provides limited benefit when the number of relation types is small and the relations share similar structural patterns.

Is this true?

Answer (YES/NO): NO